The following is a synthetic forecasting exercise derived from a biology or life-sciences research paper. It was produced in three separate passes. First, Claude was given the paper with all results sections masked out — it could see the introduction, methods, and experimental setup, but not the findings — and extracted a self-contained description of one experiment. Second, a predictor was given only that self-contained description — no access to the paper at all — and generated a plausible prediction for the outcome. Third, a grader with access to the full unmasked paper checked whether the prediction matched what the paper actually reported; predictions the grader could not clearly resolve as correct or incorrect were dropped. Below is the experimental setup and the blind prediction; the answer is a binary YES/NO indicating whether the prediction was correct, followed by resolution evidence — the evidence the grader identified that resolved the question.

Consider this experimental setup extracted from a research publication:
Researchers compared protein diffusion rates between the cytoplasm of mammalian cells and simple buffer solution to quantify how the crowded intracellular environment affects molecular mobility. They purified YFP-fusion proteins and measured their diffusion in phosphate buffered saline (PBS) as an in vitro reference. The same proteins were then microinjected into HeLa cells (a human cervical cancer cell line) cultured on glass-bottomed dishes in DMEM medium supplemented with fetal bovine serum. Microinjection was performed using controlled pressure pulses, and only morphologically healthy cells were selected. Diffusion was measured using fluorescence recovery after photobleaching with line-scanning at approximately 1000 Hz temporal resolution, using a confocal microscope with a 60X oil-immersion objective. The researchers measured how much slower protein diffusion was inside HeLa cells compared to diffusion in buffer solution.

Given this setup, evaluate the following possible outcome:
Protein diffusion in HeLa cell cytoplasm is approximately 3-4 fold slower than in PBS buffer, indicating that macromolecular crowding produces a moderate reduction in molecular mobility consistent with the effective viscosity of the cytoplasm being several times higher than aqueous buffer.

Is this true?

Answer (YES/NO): NO